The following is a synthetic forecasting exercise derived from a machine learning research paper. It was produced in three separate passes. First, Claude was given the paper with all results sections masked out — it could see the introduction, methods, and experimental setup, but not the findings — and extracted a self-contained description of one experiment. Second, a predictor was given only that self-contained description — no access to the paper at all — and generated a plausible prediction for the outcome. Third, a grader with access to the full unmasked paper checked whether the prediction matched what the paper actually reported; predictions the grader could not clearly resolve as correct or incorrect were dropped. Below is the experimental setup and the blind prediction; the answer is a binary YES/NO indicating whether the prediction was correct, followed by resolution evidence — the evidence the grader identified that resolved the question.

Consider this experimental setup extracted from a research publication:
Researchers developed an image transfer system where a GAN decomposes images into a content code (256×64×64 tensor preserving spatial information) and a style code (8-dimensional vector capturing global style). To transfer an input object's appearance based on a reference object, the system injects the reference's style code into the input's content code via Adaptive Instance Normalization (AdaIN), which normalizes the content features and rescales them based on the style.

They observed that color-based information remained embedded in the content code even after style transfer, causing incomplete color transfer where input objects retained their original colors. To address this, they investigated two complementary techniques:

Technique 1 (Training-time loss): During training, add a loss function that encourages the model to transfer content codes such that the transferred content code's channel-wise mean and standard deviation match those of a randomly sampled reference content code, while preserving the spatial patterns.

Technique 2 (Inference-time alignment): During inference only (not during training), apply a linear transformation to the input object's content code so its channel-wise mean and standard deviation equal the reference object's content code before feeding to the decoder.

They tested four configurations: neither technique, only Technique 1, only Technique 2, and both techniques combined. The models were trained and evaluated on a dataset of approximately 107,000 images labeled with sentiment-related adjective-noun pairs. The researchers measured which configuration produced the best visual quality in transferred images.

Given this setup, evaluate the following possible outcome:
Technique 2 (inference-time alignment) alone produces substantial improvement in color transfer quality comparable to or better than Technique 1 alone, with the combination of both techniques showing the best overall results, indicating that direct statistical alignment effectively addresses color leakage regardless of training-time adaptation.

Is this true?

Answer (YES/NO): YES